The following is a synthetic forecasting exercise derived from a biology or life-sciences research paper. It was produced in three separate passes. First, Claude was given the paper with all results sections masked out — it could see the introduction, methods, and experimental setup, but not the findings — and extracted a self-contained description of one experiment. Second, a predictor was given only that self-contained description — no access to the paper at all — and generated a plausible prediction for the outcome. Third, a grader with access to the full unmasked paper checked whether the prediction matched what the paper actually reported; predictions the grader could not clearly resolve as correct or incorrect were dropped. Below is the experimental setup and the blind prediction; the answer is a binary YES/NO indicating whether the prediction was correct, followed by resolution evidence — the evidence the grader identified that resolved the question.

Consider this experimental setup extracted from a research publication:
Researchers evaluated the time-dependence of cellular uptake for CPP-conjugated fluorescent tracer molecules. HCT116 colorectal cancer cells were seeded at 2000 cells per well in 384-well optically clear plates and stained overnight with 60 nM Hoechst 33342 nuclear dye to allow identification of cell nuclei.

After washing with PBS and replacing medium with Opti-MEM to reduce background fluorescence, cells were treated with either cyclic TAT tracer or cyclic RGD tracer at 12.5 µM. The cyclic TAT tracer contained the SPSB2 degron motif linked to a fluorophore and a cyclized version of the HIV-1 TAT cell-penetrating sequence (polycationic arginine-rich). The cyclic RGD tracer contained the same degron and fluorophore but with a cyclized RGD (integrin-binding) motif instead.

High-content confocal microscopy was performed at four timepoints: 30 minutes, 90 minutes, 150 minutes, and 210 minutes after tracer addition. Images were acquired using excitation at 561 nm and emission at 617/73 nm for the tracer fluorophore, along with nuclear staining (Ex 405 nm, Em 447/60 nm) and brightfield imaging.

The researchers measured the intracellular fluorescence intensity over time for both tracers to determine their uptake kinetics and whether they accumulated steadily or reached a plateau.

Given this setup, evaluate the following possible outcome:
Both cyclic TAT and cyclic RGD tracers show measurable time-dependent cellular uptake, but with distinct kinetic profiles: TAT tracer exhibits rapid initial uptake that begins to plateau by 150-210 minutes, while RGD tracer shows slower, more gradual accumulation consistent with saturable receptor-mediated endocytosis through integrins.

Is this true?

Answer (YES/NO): NO